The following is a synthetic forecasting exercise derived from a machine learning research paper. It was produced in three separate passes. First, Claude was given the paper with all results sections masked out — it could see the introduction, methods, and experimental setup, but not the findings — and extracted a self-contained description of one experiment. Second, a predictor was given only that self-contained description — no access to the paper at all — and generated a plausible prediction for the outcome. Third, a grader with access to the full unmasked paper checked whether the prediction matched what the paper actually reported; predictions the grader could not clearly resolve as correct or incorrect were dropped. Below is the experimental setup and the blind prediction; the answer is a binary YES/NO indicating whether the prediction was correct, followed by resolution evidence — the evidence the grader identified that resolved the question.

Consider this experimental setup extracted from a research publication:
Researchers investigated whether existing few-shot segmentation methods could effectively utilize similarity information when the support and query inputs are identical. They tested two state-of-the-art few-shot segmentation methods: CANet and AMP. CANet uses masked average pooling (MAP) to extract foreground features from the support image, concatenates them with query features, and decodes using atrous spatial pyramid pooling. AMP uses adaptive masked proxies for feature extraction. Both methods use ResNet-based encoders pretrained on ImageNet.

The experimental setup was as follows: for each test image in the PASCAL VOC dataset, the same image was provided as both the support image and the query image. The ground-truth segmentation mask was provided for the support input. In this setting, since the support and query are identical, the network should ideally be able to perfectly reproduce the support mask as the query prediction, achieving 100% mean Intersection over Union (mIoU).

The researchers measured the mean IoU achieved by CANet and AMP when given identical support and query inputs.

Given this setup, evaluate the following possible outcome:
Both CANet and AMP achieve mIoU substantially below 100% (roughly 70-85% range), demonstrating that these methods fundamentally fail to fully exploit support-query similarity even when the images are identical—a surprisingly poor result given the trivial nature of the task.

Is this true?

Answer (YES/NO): YES